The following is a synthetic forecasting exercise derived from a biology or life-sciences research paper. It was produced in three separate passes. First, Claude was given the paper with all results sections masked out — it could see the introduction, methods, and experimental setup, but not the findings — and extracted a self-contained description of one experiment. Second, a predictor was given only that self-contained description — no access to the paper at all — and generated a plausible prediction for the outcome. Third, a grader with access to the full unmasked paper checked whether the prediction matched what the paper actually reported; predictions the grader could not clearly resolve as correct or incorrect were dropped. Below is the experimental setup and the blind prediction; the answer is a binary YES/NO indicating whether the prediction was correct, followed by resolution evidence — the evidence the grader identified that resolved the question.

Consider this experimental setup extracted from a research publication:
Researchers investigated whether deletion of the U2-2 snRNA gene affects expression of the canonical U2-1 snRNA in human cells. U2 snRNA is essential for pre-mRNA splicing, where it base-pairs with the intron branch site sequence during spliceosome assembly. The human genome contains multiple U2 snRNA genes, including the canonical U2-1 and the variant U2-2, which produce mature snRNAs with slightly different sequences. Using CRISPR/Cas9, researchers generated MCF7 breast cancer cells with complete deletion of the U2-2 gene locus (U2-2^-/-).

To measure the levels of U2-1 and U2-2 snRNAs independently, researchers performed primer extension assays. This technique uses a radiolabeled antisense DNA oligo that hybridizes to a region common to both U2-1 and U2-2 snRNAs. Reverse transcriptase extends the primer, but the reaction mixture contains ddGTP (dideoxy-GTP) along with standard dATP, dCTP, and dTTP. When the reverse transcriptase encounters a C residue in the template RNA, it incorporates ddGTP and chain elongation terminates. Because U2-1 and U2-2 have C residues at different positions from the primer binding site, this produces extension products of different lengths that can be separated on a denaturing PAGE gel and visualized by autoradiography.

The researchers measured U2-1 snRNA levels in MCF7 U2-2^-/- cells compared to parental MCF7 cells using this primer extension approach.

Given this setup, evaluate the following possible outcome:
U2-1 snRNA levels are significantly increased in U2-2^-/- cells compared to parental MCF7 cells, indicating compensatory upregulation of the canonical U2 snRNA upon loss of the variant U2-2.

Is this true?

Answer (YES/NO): YES